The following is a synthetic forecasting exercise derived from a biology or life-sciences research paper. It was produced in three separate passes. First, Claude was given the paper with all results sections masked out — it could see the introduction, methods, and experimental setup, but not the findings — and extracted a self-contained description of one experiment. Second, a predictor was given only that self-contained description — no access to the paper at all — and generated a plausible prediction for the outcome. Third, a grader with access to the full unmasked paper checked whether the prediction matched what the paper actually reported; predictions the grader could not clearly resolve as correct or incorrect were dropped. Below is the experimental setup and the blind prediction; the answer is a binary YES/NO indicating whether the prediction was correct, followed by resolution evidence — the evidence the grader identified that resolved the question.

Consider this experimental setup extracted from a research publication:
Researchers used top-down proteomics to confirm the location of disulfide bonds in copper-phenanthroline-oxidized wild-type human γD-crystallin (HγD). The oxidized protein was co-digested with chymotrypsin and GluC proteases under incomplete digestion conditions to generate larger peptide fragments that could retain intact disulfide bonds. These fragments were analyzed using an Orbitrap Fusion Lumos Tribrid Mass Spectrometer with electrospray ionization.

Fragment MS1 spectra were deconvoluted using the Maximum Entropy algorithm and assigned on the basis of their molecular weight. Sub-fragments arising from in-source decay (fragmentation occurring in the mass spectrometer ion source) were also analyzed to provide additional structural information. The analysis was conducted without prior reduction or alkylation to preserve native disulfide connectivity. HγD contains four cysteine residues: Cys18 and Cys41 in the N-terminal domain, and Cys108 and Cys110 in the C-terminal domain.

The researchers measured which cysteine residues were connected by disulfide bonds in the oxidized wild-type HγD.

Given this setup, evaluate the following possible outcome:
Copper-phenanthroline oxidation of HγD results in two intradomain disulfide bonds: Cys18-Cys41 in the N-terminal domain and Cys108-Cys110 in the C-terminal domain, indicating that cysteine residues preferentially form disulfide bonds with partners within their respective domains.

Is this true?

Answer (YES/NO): NO